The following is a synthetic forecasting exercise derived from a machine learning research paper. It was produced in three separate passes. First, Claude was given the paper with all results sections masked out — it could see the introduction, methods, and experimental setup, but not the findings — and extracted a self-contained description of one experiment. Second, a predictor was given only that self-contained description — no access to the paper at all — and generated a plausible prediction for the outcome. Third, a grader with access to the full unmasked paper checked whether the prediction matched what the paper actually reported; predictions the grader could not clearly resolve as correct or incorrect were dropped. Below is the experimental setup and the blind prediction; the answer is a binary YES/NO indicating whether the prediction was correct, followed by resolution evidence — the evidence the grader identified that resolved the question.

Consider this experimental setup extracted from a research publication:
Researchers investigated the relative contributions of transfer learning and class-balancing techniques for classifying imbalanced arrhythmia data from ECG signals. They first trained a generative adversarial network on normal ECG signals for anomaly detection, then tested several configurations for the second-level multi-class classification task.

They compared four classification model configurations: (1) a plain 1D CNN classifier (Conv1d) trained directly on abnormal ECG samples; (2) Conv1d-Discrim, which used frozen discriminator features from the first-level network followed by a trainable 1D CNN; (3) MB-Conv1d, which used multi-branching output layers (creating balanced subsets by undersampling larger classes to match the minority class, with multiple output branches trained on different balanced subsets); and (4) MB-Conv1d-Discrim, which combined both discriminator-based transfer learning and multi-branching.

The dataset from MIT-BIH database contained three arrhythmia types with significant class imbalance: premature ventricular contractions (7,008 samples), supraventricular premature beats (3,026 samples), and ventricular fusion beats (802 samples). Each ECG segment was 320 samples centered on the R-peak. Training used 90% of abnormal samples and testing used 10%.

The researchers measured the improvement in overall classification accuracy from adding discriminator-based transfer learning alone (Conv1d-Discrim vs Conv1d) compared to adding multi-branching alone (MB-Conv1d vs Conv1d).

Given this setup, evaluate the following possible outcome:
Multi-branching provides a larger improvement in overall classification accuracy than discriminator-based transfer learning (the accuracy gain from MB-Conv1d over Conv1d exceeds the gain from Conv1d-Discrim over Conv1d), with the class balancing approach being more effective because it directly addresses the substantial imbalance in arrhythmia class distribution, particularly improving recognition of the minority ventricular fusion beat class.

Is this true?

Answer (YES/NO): NO